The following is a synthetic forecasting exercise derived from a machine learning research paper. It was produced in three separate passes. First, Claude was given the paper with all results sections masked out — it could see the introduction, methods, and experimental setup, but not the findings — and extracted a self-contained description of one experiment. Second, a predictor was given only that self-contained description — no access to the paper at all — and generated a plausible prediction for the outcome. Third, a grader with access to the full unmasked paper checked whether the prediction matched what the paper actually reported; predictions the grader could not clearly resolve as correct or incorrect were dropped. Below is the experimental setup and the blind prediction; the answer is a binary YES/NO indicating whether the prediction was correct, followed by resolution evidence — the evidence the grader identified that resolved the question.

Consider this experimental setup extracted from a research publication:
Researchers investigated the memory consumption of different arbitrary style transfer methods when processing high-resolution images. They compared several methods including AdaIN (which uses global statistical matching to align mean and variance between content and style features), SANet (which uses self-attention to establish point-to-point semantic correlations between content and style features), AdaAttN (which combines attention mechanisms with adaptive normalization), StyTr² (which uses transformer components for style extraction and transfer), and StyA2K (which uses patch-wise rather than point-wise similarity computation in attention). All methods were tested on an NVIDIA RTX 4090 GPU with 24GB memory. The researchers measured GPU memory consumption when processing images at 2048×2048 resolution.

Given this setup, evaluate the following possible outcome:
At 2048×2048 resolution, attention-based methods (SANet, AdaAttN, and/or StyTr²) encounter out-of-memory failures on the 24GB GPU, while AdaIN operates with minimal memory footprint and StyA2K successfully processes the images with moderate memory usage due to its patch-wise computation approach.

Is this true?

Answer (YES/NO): NO